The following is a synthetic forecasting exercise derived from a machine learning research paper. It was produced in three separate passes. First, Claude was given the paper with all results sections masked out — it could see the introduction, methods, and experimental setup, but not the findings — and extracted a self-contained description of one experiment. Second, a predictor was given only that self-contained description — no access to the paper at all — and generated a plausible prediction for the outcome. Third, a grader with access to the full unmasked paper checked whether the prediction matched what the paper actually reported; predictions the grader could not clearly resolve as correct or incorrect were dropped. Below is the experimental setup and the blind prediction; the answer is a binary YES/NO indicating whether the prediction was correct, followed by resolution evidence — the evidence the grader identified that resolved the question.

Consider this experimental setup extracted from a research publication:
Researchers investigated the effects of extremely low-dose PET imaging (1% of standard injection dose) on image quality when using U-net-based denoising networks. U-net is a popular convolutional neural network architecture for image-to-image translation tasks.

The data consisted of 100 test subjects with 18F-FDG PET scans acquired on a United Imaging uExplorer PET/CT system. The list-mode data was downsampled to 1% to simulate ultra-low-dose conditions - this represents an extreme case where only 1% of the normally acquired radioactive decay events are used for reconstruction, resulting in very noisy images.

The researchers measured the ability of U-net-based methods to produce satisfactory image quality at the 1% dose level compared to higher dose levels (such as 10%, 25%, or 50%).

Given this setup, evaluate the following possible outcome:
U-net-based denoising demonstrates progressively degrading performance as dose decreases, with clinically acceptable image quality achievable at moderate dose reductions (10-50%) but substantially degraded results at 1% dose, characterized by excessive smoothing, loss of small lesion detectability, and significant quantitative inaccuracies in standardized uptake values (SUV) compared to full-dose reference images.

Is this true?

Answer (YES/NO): NO